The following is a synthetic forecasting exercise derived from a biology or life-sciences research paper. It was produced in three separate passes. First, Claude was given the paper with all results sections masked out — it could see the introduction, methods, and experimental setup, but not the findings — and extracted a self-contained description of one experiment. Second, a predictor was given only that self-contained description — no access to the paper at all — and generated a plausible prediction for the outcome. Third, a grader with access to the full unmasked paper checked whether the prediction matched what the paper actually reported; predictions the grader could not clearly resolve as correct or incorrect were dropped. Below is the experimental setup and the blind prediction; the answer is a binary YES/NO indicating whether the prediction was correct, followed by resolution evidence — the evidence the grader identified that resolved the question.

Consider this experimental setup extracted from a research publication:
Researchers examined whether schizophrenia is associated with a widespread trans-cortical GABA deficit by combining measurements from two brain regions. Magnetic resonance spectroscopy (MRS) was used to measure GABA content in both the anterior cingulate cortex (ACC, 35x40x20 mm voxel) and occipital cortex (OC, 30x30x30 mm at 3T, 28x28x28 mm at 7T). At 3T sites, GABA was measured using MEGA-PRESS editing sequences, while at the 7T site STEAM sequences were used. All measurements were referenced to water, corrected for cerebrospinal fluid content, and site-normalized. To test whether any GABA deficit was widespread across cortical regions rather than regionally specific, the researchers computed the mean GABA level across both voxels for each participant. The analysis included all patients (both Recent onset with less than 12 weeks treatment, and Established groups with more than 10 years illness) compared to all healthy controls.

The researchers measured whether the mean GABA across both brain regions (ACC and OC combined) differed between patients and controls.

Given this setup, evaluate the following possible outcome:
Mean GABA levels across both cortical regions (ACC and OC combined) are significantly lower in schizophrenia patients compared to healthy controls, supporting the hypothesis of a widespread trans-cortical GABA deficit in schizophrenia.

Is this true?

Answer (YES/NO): YES